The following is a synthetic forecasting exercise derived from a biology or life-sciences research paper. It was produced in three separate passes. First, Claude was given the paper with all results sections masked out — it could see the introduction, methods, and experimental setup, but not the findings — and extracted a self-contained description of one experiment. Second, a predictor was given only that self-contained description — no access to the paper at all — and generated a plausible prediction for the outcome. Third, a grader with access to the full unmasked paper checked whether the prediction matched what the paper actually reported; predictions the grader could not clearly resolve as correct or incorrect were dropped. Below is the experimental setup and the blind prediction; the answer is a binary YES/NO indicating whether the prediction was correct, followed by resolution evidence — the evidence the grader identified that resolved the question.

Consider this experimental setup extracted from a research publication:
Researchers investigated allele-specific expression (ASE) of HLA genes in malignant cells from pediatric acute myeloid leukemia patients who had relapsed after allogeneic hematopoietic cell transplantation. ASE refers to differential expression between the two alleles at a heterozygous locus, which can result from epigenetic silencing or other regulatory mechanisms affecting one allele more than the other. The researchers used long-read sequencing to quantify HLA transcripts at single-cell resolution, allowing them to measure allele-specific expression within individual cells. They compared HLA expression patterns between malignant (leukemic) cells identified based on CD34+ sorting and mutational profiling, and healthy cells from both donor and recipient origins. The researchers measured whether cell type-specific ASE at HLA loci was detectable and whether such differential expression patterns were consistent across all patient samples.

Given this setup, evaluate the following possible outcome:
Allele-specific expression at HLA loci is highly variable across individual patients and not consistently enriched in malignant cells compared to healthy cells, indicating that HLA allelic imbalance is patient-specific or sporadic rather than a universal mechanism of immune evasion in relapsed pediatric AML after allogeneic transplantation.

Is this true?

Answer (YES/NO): YES